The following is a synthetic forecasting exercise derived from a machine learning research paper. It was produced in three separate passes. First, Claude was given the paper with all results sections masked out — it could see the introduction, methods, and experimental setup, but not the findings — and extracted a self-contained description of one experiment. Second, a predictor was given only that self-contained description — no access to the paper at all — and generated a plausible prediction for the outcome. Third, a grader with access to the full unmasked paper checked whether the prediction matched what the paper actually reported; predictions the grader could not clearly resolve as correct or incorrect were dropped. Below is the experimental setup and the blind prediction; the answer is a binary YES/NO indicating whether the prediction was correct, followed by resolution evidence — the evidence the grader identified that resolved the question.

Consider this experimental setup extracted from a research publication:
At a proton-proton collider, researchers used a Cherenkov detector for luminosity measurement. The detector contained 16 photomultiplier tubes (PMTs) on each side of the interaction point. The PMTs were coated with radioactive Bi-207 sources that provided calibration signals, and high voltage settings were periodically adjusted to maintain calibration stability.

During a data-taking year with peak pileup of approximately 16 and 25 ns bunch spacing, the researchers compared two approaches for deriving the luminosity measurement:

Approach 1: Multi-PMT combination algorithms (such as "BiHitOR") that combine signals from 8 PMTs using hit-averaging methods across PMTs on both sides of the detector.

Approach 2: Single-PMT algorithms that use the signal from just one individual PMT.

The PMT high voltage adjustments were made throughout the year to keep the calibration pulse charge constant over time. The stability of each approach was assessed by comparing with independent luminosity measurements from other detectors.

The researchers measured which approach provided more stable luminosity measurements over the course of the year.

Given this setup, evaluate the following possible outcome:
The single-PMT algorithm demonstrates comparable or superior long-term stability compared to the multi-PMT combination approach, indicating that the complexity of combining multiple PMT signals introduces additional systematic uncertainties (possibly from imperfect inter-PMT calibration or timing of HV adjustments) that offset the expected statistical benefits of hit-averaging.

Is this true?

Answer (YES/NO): NO